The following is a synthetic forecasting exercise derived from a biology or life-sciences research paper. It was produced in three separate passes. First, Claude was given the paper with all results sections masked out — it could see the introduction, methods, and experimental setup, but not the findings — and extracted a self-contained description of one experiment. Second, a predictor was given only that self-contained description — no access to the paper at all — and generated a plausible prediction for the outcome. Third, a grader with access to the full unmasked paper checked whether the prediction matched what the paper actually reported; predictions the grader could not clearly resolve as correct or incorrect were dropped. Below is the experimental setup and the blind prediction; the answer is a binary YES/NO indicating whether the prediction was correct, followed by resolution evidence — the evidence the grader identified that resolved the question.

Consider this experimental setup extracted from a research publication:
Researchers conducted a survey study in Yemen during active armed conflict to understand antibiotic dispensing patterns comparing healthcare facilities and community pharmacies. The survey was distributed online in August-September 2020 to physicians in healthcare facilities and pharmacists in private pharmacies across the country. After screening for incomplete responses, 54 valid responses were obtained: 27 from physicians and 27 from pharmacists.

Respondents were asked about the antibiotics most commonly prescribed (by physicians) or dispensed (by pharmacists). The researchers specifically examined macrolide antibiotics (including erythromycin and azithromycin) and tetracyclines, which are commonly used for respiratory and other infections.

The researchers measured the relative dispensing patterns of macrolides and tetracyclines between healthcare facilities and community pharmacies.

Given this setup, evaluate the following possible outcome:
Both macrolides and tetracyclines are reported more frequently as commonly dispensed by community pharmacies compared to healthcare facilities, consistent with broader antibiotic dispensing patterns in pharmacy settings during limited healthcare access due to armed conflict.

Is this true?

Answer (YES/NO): YES